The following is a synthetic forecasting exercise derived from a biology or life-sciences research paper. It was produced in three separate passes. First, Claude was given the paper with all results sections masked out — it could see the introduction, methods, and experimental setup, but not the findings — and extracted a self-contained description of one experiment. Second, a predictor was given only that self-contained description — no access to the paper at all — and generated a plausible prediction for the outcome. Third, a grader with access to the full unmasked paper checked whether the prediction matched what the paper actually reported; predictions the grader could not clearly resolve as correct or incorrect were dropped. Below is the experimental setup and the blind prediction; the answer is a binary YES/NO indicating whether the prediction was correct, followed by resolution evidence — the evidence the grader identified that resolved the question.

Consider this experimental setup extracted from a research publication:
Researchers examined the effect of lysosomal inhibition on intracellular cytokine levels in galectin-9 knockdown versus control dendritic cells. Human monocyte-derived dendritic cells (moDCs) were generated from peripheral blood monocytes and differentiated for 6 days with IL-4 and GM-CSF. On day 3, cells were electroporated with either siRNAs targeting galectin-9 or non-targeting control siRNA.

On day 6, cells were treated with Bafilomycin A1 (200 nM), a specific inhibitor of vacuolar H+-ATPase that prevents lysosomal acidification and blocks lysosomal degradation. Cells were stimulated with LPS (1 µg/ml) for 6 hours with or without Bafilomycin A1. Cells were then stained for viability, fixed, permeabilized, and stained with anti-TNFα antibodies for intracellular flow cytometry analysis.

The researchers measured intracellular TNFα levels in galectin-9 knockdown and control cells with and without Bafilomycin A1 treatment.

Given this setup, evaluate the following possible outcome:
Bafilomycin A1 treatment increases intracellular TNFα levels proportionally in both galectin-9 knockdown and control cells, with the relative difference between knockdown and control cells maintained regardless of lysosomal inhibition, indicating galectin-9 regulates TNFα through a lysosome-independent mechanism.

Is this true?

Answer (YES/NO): NO